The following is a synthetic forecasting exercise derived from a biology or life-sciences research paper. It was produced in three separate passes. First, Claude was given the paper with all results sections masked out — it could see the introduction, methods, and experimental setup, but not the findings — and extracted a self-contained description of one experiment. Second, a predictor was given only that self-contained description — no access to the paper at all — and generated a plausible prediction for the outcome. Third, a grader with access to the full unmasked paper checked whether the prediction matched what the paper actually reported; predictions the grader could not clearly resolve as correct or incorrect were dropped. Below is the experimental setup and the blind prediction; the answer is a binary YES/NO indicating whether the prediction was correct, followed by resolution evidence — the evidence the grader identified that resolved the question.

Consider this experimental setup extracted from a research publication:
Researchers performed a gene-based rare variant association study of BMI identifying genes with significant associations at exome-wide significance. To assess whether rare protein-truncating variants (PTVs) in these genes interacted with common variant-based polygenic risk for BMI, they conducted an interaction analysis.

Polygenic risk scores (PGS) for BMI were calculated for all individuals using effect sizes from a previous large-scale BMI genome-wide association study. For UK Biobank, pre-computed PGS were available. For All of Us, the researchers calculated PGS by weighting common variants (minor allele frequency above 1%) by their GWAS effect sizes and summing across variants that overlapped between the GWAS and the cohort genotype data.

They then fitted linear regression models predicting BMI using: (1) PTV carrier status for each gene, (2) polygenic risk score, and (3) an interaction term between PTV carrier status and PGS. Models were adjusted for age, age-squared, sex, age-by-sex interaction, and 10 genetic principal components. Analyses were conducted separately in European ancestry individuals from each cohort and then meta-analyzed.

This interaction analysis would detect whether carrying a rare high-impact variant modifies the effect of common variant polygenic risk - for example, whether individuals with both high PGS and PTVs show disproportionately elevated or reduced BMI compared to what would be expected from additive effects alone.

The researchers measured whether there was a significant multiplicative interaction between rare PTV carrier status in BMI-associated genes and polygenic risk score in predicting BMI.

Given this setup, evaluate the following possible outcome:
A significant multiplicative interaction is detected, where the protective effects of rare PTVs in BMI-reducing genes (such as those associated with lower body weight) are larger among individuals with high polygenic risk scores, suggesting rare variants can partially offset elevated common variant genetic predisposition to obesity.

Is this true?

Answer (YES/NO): NO